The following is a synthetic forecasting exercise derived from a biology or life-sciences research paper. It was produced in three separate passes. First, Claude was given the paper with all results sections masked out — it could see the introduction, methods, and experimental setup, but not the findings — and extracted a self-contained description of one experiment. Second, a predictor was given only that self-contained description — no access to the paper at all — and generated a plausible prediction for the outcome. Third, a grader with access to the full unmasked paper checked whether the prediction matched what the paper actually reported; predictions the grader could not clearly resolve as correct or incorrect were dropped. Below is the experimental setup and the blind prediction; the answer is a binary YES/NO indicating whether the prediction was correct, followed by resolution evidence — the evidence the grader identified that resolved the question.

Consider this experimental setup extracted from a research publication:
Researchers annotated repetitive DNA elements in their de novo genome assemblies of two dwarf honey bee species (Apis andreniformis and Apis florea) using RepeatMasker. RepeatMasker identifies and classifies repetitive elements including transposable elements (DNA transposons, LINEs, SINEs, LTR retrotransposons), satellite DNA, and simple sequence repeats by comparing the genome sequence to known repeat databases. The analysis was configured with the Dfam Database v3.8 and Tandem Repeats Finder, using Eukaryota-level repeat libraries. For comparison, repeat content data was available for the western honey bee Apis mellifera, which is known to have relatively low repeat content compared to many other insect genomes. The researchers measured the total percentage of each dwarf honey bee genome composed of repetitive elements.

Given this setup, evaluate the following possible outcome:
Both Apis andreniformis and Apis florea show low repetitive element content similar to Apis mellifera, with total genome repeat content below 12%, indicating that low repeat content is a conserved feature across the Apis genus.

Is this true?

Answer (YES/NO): YES